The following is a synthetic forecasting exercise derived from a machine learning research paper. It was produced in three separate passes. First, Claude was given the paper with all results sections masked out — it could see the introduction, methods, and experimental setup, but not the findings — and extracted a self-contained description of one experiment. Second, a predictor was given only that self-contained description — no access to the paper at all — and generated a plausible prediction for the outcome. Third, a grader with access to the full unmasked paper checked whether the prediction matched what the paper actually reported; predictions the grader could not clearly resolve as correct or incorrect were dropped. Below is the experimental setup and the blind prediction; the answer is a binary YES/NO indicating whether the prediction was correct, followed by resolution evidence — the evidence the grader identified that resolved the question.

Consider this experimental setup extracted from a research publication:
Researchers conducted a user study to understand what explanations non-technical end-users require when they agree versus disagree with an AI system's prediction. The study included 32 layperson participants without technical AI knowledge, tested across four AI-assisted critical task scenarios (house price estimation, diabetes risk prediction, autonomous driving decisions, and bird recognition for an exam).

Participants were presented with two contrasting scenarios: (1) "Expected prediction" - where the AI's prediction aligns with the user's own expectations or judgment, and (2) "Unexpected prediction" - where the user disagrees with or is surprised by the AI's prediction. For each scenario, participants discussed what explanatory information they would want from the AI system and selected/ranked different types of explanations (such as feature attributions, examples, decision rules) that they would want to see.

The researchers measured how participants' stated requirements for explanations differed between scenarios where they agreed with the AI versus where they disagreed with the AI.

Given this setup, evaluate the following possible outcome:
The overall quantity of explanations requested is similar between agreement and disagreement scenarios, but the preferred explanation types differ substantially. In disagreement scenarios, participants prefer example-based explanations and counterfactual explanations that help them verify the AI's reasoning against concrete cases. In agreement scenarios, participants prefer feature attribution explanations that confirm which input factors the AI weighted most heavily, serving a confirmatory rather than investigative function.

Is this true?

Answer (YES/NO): NO